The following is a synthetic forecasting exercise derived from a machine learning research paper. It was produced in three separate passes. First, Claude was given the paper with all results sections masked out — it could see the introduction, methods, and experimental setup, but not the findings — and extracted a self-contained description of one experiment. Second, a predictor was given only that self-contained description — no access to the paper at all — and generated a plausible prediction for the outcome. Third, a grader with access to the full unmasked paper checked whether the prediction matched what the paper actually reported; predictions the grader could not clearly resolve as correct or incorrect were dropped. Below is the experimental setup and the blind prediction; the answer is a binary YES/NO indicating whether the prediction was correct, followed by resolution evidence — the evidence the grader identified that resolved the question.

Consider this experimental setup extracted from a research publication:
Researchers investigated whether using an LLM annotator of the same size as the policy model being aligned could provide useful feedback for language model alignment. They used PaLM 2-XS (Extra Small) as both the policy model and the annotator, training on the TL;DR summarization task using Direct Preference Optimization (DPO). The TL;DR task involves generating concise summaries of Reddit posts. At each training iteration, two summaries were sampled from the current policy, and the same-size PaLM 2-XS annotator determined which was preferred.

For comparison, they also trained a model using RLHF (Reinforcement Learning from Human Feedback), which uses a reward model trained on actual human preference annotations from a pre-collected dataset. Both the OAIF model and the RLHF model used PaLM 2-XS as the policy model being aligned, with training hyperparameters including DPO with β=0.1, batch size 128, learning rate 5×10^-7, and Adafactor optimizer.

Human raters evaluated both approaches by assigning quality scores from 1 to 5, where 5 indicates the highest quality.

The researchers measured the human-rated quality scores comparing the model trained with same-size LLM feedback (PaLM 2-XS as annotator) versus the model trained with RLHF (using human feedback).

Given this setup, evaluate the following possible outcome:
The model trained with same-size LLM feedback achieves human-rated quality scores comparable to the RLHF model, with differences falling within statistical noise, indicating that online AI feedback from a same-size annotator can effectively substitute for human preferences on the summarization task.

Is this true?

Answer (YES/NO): YES